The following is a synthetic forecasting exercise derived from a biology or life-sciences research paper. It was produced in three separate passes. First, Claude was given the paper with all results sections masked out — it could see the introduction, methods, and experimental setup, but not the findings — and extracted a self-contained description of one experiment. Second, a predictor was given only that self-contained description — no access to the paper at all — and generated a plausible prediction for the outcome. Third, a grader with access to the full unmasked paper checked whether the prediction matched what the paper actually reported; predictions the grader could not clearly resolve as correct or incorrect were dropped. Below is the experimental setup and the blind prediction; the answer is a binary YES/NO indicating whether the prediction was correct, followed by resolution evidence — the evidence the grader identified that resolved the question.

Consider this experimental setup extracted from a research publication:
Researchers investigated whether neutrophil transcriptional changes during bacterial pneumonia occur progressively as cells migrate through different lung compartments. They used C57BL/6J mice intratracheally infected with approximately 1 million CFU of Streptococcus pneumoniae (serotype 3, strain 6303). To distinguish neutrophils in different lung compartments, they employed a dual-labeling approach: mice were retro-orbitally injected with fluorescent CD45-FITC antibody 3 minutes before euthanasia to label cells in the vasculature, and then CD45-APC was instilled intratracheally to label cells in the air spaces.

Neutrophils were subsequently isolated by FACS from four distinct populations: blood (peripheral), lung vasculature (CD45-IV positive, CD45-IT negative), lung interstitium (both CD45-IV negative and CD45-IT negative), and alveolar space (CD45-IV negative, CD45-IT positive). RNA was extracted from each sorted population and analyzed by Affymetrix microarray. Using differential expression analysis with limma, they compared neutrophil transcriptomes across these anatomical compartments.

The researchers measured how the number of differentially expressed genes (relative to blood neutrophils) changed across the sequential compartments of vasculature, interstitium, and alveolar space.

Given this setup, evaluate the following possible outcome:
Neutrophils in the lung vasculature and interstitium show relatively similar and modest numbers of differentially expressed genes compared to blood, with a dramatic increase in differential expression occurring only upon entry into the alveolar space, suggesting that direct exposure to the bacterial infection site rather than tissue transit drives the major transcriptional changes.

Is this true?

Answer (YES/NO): NO